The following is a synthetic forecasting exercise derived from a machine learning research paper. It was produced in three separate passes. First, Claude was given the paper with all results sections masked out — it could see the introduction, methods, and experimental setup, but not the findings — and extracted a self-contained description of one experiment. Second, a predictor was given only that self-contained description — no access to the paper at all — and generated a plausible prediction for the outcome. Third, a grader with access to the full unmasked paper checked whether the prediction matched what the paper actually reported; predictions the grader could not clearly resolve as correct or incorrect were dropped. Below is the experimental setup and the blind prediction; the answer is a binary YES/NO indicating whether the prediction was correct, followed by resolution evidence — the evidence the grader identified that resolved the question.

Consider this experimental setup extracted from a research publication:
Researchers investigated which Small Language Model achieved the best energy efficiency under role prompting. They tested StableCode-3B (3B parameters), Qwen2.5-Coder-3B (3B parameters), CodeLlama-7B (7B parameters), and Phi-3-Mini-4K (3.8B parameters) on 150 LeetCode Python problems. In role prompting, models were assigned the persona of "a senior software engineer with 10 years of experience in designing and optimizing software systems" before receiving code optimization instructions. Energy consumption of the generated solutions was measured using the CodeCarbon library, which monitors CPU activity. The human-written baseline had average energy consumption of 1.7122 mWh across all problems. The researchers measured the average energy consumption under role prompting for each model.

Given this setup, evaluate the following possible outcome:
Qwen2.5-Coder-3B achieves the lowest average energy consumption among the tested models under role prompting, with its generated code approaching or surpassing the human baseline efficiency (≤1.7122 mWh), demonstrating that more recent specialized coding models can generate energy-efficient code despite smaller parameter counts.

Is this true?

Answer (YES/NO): YES